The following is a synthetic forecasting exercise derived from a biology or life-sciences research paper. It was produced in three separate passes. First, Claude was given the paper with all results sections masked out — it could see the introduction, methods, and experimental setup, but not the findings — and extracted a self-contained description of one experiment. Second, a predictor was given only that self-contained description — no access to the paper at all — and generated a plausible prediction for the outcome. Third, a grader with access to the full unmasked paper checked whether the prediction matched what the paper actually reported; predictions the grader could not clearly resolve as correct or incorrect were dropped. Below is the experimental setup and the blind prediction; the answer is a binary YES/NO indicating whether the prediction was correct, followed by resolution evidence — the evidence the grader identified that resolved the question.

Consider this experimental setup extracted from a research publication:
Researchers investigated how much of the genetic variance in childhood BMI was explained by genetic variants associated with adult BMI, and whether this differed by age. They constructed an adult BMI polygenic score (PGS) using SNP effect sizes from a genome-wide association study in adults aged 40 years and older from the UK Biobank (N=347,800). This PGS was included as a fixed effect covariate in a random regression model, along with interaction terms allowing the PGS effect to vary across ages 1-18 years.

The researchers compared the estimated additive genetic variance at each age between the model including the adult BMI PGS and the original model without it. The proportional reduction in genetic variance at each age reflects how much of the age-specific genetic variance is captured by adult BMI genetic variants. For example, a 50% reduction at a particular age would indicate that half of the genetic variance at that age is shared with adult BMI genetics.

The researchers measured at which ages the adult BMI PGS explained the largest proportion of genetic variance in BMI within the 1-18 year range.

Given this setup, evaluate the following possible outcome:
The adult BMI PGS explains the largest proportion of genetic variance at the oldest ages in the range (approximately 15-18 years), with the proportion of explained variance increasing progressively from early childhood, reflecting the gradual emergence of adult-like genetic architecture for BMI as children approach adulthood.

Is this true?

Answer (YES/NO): YES